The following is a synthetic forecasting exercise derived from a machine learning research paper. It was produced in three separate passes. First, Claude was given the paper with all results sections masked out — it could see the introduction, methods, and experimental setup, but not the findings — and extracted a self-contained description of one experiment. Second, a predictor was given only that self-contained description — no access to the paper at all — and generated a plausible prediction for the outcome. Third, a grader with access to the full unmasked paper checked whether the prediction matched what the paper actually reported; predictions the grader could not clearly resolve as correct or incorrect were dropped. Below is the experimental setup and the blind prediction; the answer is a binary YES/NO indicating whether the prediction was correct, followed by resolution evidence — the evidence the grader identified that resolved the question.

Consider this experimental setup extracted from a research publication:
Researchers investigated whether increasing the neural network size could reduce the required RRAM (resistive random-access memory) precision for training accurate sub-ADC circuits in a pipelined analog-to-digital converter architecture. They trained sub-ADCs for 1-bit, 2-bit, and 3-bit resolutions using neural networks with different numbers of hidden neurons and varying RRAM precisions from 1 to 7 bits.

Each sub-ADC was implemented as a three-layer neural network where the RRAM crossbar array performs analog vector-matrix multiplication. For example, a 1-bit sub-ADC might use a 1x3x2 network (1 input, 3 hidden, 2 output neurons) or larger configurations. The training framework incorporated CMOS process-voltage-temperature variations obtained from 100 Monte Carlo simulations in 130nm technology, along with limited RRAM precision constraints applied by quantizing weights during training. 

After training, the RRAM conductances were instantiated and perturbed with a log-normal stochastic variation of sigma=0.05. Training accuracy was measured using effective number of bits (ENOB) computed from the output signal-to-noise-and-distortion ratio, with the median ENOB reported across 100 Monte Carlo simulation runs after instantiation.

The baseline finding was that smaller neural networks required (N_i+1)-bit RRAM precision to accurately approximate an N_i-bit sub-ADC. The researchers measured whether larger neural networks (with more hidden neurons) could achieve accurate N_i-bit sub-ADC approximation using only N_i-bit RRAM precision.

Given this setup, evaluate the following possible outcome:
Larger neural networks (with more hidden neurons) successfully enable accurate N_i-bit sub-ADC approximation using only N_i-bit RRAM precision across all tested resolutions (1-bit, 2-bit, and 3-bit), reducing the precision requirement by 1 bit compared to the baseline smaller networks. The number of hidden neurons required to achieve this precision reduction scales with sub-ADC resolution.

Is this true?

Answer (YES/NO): NO